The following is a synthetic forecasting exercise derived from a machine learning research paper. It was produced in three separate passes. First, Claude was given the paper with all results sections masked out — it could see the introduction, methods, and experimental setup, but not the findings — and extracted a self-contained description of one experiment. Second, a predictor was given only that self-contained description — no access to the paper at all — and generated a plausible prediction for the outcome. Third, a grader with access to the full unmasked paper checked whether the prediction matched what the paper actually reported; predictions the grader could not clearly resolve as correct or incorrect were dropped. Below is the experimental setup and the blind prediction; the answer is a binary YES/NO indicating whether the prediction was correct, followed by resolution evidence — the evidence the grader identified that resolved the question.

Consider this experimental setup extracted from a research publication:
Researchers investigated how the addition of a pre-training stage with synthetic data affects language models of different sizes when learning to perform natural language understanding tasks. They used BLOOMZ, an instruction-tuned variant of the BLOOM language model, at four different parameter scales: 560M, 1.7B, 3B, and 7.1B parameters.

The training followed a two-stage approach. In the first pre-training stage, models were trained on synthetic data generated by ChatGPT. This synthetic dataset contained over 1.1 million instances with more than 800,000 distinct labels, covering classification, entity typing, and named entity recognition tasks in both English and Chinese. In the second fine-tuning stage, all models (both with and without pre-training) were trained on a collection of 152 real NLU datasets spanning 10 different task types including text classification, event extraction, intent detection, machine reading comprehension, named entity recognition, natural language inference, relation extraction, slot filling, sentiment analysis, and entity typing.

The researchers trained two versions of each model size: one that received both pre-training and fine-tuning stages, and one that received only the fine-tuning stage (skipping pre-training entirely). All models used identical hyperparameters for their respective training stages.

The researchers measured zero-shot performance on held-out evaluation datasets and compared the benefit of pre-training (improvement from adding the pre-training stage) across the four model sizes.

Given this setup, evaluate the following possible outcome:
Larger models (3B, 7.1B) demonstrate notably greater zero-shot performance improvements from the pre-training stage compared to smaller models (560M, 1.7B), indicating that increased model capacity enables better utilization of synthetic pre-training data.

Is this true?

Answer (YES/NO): NO